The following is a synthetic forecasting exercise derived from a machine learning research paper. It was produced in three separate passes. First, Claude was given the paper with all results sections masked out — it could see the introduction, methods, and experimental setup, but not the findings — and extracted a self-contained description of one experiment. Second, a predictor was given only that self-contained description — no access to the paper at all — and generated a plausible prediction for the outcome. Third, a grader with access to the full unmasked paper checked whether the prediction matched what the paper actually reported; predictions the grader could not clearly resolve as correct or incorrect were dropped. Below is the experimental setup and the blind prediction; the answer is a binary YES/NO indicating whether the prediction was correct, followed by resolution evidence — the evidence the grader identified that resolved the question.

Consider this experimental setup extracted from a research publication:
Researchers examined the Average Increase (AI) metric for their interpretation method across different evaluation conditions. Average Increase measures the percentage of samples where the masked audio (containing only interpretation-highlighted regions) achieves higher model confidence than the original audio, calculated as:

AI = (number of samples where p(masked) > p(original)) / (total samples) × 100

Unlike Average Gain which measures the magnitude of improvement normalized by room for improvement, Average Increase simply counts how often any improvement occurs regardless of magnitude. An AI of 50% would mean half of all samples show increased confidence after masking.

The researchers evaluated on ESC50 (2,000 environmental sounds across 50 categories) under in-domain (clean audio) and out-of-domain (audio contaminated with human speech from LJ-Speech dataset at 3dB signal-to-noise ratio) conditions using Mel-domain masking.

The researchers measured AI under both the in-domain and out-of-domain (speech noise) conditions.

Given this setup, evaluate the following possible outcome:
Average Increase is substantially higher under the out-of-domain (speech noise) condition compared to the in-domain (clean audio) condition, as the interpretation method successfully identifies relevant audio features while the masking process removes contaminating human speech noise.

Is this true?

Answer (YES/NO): NO